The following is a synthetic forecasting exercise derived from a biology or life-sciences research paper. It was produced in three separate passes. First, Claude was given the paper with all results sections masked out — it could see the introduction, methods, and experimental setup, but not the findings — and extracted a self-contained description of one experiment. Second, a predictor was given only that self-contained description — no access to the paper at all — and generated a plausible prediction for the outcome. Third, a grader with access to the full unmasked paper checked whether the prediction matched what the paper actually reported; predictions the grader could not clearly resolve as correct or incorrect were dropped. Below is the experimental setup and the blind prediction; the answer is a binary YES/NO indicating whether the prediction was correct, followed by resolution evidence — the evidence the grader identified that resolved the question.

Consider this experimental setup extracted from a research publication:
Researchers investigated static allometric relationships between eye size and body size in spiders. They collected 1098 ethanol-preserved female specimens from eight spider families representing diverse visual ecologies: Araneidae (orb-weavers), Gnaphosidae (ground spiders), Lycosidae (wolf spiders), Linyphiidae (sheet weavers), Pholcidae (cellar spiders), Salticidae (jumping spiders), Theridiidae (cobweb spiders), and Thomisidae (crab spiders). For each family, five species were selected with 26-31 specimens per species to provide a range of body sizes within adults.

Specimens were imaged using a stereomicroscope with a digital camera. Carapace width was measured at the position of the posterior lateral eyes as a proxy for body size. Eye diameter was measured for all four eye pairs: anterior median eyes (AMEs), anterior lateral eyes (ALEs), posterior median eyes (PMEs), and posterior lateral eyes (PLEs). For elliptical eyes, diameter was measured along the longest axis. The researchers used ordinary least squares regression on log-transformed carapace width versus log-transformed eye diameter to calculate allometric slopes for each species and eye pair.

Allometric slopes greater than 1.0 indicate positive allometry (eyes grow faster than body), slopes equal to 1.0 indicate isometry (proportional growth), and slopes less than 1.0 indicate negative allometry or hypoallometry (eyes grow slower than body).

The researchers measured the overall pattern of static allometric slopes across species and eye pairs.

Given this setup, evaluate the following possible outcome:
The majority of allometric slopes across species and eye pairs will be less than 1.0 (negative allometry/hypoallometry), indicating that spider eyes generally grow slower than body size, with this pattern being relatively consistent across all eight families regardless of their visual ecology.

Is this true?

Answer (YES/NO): NO